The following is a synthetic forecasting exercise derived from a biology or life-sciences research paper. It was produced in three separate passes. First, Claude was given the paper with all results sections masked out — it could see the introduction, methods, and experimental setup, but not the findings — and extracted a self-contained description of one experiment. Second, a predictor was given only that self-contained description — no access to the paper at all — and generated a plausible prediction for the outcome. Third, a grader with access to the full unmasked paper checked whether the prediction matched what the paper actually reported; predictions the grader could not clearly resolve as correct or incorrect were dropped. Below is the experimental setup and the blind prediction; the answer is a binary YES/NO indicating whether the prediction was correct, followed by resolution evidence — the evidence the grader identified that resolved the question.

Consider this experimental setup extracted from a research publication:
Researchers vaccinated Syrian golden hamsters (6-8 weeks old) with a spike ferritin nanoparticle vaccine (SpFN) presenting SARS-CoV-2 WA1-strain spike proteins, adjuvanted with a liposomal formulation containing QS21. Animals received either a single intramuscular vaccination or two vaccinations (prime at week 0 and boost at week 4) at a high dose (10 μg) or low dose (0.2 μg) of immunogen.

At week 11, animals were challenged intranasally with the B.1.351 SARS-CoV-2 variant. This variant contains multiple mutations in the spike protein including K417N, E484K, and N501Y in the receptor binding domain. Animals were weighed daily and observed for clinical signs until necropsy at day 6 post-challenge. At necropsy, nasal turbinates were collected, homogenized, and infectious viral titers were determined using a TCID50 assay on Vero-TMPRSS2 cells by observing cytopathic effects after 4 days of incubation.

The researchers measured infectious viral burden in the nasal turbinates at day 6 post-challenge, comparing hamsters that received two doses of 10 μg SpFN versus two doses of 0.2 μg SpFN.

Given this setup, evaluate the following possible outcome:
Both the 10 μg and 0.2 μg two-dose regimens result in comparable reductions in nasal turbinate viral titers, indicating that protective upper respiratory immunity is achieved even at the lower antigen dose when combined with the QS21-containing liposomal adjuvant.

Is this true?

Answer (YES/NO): YES